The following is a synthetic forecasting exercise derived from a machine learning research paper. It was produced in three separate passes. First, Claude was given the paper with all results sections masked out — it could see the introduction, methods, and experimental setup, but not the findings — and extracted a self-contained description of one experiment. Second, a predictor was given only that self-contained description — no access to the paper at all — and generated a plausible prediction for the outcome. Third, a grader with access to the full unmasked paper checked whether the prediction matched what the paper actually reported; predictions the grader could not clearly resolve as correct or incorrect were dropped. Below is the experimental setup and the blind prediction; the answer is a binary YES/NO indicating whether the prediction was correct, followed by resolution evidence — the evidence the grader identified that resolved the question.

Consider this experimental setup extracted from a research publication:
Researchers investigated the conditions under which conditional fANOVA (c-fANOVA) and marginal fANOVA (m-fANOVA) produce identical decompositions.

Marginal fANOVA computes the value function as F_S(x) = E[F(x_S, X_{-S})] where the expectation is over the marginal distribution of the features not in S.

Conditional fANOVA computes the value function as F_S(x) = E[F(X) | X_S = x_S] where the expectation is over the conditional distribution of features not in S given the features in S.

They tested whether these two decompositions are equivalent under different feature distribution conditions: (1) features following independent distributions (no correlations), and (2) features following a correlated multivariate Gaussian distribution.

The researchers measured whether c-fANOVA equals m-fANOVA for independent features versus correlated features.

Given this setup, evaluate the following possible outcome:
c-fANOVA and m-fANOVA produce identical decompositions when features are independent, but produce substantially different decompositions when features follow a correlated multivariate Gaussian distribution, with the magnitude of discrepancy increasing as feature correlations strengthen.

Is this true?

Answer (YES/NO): YES